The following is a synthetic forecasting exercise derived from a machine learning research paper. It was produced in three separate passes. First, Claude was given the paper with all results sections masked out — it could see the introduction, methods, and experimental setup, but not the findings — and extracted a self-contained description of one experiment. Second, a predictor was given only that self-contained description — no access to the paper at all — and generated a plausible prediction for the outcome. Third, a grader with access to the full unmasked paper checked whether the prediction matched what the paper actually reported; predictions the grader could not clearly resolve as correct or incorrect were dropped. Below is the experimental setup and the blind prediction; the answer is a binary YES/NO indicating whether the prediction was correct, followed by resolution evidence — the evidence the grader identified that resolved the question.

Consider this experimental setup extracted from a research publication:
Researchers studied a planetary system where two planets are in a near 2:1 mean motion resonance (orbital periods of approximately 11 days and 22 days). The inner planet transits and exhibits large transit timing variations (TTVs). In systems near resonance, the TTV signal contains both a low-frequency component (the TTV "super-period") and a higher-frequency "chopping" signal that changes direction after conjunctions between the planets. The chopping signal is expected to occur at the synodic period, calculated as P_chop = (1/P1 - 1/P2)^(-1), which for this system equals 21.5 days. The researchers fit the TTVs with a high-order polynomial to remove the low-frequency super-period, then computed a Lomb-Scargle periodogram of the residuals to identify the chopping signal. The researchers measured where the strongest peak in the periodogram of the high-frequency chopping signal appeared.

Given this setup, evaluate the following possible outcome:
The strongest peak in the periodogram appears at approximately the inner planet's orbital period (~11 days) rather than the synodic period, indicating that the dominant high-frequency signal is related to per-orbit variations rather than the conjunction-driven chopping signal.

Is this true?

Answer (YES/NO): NO